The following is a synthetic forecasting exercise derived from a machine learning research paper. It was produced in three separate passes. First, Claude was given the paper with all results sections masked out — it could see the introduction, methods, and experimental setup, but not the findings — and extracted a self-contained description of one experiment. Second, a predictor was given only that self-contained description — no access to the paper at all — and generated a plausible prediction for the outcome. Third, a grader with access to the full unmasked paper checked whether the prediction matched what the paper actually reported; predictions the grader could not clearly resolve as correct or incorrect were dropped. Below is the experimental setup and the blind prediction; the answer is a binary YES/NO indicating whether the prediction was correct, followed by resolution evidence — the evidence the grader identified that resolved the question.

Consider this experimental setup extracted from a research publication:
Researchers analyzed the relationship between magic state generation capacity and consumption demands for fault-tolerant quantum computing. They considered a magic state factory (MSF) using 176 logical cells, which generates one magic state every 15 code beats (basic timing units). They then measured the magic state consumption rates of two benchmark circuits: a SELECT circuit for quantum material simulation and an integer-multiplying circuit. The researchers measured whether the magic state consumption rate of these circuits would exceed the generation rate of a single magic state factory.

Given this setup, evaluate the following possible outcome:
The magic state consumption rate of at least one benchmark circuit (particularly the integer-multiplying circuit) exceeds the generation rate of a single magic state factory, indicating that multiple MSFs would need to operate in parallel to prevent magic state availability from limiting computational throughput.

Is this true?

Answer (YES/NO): YES